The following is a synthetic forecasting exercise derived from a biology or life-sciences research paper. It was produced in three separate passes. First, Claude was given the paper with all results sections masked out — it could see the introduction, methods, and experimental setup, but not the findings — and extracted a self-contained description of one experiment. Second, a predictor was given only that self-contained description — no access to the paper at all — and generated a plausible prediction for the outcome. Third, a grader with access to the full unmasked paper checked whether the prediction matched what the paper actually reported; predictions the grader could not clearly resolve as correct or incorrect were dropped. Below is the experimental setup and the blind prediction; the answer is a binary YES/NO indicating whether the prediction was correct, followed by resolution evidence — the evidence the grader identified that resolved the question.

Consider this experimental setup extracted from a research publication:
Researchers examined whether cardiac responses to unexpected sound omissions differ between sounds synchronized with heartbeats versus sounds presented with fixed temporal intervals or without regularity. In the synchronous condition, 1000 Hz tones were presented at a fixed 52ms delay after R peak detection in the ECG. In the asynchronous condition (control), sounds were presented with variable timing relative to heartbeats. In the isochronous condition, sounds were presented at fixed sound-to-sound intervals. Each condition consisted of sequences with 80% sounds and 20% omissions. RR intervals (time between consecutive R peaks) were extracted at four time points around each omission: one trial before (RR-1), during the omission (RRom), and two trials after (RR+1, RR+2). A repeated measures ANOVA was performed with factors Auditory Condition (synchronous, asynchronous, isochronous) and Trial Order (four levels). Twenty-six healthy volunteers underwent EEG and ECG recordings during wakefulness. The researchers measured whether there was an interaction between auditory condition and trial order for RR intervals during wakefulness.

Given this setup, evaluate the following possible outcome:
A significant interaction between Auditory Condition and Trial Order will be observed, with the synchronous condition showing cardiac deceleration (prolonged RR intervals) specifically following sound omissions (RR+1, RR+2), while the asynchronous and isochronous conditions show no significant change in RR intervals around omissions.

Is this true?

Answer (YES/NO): NO